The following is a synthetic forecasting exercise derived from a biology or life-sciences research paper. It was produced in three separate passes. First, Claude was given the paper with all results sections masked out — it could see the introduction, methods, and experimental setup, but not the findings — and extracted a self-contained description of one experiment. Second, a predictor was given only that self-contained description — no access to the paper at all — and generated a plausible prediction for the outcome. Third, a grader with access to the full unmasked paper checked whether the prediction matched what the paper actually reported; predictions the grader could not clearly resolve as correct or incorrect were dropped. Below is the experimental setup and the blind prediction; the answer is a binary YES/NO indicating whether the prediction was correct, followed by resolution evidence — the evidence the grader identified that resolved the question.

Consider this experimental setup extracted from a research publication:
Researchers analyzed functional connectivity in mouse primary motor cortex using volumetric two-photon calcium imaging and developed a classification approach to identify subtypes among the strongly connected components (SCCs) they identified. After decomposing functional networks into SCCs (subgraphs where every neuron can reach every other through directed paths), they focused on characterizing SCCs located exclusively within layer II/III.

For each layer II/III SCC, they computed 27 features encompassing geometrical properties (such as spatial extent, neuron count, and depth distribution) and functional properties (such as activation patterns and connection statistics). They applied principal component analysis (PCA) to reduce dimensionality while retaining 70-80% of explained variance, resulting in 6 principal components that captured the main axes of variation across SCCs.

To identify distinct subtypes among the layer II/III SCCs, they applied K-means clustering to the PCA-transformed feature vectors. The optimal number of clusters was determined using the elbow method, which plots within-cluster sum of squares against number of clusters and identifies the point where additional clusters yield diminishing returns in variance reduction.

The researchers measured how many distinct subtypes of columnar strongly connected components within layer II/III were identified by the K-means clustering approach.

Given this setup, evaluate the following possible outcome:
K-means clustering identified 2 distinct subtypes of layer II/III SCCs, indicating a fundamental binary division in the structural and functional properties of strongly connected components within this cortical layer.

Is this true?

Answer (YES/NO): NO